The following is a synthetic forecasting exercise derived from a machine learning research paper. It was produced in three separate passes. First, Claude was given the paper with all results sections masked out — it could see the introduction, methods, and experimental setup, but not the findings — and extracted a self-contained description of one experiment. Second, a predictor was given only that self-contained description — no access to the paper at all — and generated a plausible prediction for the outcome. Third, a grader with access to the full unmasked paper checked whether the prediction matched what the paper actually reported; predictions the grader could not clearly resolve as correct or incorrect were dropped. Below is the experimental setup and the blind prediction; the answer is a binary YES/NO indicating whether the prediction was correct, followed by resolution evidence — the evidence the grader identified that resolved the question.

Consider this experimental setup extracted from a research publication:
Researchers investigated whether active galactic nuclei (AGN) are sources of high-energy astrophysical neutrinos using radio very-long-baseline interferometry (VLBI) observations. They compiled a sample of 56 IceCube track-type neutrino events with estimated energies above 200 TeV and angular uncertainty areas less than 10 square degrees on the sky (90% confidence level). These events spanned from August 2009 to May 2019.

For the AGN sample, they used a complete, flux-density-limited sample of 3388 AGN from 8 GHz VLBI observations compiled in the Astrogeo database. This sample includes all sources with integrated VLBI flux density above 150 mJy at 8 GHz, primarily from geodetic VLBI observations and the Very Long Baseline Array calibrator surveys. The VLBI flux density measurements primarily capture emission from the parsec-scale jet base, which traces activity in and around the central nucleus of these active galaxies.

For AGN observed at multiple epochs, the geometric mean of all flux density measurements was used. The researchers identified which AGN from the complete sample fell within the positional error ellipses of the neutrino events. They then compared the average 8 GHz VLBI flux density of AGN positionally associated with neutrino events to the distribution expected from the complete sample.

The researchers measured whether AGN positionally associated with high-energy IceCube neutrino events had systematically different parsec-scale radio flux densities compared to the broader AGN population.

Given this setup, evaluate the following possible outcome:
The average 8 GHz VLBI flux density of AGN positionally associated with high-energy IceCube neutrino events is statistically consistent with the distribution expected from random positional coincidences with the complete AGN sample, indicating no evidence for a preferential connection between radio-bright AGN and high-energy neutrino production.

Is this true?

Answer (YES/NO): NO